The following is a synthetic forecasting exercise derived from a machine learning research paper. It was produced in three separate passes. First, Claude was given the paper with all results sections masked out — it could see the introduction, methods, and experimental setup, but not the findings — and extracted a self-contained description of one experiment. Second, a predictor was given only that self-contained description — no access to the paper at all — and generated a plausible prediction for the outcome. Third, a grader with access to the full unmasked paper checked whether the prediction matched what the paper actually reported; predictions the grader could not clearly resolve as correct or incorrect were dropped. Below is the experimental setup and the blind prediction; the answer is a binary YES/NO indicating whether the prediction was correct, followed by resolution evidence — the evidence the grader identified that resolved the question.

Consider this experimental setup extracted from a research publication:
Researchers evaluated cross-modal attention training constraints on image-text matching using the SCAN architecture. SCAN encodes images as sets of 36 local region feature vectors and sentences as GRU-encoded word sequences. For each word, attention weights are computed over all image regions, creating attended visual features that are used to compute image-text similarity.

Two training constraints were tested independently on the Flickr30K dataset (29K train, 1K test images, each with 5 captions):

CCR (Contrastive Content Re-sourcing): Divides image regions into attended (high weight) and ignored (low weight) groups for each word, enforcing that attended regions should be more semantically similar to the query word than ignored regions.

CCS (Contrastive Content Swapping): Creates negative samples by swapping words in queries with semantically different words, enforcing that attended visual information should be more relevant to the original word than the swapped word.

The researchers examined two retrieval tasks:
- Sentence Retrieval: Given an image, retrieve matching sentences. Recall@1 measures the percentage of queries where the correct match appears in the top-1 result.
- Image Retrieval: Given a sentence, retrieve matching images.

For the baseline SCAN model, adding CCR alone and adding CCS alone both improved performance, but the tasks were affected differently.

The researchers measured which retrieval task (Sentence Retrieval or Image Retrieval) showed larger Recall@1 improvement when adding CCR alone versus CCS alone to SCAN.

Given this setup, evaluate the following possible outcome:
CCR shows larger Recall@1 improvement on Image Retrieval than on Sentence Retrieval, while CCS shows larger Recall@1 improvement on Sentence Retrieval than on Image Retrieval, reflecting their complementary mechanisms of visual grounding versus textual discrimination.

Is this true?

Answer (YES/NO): NO